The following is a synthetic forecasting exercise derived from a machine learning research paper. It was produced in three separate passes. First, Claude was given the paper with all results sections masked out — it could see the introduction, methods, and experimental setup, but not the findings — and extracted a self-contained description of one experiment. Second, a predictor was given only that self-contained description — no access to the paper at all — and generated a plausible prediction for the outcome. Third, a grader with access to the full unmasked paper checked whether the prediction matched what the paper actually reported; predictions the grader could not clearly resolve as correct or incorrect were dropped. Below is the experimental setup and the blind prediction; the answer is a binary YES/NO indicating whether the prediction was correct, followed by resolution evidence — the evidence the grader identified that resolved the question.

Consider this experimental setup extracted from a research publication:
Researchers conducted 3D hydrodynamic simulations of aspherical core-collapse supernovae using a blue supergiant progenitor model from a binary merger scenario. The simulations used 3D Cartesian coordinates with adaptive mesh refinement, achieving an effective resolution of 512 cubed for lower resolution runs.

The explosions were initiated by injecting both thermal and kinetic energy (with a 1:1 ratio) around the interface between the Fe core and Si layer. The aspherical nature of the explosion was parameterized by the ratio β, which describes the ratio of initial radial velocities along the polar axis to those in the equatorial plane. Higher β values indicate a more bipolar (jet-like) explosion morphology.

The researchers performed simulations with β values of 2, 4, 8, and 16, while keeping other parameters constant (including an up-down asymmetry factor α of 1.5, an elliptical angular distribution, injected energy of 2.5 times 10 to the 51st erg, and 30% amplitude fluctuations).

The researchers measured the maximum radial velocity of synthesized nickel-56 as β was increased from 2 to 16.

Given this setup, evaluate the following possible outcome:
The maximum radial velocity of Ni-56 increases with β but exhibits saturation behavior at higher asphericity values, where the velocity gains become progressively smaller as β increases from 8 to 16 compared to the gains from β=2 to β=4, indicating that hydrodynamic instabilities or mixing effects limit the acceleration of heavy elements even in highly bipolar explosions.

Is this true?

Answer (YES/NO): YES